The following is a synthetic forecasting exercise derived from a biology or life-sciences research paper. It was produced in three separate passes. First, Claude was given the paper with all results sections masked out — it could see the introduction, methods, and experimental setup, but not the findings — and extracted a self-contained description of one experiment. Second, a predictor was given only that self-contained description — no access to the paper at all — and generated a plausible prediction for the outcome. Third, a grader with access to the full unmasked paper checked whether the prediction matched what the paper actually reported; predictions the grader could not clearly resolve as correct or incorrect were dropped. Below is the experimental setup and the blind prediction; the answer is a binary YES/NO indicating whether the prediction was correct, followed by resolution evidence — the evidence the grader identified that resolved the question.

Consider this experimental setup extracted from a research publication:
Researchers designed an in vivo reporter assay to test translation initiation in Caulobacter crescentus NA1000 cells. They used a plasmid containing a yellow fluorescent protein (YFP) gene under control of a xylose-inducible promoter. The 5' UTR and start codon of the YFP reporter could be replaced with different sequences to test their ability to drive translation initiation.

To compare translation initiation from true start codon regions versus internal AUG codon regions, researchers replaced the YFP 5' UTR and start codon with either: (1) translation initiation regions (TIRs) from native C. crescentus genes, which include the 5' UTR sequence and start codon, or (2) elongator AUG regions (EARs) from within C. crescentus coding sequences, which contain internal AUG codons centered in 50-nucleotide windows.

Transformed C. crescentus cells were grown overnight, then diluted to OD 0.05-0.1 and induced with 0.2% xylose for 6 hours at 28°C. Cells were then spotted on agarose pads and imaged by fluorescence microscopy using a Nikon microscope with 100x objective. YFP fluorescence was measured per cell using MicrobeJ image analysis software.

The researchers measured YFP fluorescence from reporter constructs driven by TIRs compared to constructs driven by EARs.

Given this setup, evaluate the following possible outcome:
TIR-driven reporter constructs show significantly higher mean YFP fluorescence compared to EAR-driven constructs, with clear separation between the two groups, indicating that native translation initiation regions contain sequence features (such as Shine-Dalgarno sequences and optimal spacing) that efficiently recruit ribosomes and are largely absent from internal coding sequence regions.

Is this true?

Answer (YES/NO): NO